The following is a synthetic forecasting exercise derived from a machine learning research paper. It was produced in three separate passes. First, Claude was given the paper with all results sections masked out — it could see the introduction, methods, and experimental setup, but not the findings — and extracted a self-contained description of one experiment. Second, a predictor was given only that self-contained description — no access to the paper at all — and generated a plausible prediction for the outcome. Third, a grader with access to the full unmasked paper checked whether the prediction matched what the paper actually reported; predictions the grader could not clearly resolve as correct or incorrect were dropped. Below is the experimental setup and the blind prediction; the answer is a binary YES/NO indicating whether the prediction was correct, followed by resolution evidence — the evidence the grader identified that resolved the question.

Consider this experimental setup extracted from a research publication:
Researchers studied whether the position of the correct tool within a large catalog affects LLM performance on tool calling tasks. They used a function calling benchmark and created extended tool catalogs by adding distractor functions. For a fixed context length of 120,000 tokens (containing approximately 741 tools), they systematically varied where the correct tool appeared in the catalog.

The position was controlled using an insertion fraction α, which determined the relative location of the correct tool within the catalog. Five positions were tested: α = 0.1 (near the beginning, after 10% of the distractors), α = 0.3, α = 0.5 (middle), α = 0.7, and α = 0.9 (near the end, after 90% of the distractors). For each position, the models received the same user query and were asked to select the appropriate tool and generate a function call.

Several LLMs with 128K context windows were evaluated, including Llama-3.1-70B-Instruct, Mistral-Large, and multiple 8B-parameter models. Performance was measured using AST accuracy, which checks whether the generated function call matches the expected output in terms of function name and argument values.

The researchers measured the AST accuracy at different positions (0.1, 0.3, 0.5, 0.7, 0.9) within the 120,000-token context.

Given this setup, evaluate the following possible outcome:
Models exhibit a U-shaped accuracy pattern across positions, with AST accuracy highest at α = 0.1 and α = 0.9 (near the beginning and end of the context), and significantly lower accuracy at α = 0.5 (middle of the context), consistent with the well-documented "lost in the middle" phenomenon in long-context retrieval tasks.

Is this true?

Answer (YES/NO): NO